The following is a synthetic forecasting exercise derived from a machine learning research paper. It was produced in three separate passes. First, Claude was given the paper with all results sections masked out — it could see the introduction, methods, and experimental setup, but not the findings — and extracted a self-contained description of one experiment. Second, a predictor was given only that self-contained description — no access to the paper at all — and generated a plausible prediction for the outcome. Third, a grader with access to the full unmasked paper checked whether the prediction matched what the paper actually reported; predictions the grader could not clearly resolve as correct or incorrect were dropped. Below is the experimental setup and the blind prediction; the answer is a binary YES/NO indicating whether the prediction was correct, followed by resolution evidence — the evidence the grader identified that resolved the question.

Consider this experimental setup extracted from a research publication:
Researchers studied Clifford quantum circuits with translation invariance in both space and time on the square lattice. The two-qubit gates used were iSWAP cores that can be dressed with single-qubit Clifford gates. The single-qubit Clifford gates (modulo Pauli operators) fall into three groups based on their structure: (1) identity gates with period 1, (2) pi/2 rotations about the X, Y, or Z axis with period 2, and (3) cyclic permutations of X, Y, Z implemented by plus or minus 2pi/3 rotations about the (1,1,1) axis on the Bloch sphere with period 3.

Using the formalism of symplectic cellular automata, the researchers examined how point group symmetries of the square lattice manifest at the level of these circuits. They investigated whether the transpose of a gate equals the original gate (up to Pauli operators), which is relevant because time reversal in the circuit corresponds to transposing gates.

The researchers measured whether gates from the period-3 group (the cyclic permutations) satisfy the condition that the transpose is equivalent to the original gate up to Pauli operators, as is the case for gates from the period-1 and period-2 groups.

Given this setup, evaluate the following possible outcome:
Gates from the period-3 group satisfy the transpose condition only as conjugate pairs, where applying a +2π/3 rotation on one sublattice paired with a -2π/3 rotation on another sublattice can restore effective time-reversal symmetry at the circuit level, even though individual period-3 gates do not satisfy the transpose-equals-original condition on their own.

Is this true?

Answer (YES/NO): NO